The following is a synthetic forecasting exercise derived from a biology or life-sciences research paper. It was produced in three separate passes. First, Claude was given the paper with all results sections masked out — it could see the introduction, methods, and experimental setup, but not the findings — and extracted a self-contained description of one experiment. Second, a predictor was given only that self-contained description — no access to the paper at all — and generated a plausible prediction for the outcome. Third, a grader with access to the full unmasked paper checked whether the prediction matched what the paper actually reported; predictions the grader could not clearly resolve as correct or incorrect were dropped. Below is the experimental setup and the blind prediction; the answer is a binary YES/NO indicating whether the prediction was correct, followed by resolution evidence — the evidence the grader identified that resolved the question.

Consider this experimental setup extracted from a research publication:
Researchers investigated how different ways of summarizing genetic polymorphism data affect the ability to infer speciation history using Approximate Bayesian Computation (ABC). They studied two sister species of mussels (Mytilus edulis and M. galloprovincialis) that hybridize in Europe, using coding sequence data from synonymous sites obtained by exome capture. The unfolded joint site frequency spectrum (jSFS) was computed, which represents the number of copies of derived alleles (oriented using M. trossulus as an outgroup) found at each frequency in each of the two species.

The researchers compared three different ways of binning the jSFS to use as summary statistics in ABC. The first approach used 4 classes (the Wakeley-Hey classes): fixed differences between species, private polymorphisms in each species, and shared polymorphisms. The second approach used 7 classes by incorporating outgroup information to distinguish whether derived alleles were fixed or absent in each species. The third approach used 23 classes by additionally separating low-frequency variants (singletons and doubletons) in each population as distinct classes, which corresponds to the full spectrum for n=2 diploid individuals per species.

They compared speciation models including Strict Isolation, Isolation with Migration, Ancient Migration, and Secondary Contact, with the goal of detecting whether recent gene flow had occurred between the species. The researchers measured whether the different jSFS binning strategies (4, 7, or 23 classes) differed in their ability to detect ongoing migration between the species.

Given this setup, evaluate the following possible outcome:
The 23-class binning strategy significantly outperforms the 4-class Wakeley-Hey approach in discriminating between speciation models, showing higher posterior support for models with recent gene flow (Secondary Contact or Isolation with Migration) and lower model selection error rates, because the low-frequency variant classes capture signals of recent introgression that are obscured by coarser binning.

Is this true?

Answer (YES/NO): YES